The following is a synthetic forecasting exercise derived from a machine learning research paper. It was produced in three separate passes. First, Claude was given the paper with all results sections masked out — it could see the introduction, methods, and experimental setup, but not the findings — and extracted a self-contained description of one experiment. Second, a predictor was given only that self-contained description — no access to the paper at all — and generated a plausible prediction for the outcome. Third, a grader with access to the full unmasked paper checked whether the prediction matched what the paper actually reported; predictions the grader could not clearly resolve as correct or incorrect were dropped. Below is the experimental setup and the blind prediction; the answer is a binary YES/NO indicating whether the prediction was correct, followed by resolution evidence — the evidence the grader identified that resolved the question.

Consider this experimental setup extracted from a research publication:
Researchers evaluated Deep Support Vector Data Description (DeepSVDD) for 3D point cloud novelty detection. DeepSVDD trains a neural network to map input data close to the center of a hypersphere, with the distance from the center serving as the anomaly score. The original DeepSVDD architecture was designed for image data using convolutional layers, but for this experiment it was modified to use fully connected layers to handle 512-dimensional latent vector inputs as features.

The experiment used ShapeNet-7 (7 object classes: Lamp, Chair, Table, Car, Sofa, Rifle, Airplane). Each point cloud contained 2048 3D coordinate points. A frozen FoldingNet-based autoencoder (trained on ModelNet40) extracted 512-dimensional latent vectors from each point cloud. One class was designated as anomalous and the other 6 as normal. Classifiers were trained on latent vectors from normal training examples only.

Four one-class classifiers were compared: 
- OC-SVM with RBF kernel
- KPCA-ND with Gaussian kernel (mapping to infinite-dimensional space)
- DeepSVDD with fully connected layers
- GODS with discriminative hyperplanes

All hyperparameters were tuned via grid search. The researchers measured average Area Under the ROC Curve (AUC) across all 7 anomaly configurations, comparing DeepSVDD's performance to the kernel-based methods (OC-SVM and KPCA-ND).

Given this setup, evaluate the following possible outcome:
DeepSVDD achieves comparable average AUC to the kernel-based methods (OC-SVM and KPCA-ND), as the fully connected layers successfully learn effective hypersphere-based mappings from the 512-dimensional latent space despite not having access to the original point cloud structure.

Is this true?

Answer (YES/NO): YES